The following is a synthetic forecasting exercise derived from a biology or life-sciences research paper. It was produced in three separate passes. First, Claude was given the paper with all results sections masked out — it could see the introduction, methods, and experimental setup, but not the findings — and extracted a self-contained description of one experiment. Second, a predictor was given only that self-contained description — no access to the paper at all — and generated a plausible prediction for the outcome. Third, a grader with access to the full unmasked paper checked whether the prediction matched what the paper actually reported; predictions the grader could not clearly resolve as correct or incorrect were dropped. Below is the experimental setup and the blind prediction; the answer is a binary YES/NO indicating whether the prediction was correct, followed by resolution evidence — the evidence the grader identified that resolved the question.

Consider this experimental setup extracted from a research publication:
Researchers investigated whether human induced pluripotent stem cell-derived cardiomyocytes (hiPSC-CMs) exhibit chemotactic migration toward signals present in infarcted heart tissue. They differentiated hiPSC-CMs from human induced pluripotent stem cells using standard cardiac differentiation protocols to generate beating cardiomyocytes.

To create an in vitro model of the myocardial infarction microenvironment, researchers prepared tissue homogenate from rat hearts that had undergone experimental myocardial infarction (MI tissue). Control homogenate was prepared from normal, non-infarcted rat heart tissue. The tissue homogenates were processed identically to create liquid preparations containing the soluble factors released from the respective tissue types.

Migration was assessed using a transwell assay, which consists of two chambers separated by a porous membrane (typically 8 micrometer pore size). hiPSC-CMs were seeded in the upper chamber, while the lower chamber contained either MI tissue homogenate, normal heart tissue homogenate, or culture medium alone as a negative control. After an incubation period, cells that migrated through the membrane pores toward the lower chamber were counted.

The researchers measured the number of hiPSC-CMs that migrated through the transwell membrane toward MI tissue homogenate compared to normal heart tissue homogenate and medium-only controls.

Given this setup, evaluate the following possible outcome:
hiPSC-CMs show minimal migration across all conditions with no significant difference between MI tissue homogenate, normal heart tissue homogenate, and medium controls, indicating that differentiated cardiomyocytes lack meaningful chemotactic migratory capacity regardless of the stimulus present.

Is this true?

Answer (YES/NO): NO